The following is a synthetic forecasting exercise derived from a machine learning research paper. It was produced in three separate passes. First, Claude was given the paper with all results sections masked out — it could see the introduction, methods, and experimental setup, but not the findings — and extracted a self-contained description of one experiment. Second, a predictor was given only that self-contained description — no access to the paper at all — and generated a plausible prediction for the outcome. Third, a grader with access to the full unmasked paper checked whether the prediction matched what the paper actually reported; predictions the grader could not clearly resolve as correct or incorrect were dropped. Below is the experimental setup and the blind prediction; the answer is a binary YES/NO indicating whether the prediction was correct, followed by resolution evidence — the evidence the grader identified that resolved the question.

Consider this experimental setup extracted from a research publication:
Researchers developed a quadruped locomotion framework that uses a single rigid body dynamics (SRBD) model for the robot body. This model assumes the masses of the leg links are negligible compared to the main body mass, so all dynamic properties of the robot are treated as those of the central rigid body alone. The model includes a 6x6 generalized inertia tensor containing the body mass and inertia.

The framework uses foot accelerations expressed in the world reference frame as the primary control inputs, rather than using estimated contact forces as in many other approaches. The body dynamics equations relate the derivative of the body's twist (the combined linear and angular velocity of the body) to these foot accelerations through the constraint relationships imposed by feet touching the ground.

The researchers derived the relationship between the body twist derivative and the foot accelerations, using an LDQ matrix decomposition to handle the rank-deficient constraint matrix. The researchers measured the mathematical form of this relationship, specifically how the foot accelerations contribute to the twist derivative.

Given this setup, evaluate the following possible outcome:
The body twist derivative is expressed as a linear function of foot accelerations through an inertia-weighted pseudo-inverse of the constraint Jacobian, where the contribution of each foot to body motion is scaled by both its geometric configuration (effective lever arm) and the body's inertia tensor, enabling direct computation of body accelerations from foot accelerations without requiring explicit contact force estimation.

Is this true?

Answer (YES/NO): YES